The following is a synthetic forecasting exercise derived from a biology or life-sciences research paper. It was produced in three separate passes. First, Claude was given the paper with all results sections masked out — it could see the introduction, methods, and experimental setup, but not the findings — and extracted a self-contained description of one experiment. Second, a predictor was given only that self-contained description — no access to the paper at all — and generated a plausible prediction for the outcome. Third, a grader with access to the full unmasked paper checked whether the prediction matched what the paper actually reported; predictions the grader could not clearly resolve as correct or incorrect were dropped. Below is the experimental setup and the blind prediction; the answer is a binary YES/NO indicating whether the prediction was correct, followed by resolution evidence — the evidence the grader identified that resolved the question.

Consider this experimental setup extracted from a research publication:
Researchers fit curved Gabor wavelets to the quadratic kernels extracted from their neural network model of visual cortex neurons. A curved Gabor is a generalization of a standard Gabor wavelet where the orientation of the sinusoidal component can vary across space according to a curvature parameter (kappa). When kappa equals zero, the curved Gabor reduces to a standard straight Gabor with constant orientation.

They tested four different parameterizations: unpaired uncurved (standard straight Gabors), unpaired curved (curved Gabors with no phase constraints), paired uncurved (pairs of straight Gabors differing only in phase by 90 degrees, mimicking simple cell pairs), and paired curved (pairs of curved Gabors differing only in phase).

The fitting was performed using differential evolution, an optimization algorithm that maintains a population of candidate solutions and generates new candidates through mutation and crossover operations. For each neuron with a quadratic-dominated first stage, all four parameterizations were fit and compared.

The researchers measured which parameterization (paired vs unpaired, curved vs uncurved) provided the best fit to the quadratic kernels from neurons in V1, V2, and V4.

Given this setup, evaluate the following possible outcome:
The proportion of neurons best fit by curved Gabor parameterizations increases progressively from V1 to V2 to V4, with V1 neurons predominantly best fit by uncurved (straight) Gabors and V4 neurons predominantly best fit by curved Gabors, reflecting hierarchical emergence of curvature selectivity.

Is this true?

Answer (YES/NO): NO